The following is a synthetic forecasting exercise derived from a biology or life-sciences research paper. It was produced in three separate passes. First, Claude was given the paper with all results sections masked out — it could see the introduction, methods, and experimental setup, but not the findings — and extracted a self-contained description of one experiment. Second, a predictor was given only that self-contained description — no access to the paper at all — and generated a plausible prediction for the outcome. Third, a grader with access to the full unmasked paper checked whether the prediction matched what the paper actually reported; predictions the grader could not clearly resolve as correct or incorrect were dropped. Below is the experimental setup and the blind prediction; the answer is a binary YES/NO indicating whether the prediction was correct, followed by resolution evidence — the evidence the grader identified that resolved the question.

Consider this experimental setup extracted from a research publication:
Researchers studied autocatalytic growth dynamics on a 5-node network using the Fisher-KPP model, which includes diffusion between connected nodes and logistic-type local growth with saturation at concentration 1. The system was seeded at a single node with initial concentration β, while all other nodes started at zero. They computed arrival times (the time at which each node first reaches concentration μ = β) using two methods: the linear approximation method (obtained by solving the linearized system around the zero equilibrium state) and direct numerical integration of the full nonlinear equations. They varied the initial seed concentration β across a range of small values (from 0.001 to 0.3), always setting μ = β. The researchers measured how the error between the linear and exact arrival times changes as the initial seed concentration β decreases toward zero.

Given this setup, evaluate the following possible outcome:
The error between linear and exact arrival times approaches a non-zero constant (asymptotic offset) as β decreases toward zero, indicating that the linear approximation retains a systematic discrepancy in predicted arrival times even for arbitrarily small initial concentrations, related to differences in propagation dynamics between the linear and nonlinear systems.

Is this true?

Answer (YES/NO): NO